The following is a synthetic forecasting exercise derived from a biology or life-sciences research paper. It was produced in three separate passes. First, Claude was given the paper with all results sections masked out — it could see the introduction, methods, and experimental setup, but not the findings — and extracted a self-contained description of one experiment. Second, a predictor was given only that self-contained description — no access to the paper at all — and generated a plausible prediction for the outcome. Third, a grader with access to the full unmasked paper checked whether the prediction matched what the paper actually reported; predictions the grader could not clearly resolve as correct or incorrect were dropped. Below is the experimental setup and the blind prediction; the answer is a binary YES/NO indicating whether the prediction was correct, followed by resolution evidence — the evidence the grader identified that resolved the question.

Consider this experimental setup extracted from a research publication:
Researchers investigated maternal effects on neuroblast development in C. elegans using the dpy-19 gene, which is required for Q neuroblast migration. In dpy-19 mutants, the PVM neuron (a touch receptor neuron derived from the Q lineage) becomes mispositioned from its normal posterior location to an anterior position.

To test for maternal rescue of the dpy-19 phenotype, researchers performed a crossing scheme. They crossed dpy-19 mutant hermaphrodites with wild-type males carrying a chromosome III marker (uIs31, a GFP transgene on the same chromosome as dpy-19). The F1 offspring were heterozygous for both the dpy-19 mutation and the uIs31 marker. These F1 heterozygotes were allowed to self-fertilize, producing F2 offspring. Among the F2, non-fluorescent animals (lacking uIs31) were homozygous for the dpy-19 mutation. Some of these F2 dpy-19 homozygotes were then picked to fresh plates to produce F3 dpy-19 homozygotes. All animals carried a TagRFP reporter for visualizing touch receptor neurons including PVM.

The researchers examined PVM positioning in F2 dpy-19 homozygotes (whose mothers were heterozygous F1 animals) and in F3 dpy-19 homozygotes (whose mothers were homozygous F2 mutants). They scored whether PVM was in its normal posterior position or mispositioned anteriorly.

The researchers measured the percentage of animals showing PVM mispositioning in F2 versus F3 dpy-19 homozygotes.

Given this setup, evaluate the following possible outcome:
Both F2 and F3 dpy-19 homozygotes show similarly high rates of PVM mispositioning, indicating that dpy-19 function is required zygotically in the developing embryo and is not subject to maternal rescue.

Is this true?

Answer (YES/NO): NO